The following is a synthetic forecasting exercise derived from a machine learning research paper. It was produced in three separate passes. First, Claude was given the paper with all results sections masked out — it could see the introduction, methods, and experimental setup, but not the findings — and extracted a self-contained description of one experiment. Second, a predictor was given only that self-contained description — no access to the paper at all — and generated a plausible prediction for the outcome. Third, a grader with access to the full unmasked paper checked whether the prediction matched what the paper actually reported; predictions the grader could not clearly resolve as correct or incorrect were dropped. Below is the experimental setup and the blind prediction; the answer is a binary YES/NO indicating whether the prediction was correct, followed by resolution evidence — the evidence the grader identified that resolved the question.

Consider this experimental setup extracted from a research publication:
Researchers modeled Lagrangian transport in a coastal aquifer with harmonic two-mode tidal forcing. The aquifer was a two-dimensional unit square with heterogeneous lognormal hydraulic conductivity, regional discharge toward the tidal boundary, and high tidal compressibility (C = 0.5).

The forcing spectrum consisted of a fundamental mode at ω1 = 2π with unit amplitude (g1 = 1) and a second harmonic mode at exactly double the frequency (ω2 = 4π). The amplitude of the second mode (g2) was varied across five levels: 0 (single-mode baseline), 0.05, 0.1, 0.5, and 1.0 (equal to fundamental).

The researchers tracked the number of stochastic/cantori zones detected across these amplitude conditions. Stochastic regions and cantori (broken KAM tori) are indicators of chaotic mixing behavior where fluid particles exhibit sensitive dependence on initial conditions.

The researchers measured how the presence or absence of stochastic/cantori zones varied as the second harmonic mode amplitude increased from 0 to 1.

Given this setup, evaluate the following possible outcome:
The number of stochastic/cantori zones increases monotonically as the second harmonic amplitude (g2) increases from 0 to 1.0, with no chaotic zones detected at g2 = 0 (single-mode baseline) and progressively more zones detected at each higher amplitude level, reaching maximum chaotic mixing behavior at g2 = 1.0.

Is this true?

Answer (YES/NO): NO